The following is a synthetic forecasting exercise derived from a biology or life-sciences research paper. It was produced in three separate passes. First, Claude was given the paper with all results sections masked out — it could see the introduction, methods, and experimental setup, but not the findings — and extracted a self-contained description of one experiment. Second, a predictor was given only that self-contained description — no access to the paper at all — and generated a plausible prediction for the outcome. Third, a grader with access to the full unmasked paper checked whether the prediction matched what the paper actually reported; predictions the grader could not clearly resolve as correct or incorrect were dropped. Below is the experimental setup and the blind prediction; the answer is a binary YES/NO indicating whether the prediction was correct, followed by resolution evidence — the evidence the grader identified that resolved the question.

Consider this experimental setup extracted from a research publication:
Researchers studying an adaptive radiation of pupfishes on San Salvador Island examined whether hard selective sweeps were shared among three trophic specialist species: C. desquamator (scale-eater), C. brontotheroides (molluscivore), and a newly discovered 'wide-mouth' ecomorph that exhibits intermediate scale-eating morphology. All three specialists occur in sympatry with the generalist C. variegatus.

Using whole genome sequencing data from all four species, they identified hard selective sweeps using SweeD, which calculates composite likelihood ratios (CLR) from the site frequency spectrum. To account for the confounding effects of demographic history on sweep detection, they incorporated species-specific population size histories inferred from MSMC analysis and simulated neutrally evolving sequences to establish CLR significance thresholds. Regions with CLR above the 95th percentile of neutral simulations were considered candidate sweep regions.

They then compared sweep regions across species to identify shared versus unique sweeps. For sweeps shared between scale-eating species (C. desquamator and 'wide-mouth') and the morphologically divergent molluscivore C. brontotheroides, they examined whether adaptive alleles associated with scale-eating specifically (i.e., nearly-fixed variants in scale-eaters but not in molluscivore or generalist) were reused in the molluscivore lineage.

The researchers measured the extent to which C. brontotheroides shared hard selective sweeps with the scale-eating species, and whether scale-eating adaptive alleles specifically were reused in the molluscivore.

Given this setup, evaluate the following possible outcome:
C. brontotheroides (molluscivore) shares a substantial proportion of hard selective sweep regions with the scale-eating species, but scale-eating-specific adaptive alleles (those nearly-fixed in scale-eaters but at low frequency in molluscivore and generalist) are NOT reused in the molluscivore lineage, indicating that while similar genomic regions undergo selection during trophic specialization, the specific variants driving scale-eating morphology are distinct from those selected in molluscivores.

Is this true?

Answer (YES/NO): NO